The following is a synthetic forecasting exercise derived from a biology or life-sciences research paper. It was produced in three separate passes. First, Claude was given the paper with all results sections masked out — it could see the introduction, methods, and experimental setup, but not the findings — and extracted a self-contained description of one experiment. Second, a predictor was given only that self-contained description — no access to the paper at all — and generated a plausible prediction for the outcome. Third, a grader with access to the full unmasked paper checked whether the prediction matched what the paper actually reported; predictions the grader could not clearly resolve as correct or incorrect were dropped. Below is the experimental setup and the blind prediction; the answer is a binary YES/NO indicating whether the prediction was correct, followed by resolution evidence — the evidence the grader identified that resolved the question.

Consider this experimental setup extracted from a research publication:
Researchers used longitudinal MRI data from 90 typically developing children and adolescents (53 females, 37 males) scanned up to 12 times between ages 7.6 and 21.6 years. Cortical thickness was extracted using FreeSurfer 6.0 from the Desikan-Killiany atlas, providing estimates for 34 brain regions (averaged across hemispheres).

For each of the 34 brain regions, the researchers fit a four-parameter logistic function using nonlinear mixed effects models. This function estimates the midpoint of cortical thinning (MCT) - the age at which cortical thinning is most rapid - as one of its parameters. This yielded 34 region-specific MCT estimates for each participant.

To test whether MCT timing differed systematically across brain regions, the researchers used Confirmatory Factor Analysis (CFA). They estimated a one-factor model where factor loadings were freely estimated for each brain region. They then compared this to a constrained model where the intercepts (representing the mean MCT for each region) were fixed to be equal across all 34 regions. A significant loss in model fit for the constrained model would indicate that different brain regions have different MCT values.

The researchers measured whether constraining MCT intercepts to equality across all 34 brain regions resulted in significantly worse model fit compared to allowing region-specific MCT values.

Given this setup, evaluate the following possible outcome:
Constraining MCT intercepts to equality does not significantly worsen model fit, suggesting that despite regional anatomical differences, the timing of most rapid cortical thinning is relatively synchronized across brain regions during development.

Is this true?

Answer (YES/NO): NO